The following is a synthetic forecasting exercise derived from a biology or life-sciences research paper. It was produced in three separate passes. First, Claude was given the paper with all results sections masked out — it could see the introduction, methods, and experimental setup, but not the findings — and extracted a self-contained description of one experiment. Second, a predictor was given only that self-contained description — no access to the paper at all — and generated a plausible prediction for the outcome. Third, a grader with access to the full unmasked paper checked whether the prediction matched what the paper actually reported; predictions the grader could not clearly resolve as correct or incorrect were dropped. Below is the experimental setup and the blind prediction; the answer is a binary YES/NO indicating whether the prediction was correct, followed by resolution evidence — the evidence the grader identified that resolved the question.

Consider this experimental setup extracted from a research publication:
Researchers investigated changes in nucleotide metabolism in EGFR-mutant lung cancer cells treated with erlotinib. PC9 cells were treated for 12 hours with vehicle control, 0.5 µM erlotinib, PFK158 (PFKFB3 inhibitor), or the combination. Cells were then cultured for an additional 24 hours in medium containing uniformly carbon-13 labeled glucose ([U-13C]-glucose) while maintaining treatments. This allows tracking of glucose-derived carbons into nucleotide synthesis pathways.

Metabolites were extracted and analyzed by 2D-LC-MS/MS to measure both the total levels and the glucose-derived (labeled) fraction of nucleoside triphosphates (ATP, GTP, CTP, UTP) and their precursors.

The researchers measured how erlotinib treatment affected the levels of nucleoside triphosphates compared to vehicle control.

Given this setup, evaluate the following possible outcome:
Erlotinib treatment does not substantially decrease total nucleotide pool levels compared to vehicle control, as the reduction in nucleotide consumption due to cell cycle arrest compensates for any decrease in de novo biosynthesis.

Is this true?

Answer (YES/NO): NO